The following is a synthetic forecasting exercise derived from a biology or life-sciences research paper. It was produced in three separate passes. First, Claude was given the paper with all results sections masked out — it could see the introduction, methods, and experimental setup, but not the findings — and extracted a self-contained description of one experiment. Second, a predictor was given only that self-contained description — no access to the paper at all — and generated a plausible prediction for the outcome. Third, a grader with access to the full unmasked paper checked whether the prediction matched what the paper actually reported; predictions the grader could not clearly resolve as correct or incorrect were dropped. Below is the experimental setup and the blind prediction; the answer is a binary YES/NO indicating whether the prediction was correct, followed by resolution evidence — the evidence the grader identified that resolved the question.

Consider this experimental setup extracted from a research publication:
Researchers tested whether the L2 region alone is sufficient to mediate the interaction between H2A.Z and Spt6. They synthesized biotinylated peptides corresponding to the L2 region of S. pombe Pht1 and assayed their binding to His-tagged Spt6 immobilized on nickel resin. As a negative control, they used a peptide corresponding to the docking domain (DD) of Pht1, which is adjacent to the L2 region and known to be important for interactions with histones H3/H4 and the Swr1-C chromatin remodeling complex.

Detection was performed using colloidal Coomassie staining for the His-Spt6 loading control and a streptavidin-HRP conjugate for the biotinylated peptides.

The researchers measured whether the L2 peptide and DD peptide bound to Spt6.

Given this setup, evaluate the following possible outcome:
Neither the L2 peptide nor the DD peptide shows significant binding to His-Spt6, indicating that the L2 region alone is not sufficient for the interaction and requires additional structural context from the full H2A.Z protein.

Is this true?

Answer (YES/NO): NO